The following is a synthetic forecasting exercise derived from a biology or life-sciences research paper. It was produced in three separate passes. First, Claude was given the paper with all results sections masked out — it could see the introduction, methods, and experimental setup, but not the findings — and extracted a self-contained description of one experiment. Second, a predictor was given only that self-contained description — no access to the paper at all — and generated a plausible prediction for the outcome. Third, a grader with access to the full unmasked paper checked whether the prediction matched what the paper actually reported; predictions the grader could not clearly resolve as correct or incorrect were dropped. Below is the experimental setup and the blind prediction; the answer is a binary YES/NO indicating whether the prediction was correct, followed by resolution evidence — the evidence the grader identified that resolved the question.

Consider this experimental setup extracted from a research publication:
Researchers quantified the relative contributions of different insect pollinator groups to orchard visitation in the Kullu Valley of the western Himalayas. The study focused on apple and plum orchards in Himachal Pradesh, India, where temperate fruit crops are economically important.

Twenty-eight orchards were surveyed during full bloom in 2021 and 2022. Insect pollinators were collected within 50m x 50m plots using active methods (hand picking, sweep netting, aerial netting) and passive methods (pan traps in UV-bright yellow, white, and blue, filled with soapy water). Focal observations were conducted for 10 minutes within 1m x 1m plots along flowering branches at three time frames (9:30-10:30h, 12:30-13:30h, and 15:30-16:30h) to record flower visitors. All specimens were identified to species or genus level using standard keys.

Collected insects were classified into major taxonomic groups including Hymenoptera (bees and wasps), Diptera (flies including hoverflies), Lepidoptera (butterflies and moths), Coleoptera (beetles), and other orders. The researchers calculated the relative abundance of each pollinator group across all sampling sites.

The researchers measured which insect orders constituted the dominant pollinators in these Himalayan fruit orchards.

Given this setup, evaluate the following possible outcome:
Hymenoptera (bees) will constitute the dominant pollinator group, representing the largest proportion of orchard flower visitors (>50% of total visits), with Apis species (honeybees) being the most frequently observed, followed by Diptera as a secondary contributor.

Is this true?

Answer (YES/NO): NO